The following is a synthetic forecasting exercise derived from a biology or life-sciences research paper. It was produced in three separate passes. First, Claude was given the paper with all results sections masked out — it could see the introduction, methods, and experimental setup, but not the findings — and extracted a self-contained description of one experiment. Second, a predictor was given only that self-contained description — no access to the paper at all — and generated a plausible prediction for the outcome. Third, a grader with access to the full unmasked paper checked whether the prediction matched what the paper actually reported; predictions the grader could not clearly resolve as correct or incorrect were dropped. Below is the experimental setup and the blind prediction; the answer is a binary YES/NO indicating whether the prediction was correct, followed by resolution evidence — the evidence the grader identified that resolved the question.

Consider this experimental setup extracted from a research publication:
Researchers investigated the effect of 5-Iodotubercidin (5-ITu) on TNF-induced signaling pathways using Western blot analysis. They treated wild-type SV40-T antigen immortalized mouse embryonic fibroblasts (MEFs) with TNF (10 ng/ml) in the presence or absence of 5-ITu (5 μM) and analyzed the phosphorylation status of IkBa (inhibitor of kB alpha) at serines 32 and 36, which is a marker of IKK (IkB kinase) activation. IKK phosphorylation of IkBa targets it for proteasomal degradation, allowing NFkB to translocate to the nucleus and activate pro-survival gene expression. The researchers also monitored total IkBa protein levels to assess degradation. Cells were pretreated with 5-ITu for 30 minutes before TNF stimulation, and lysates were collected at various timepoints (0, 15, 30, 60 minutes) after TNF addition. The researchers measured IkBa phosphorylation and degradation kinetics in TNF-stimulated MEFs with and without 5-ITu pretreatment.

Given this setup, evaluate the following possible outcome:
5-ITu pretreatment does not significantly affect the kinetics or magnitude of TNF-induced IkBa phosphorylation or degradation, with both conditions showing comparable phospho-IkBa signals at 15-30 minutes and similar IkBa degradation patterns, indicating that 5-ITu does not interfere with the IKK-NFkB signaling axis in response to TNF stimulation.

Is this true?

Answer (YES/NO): NO